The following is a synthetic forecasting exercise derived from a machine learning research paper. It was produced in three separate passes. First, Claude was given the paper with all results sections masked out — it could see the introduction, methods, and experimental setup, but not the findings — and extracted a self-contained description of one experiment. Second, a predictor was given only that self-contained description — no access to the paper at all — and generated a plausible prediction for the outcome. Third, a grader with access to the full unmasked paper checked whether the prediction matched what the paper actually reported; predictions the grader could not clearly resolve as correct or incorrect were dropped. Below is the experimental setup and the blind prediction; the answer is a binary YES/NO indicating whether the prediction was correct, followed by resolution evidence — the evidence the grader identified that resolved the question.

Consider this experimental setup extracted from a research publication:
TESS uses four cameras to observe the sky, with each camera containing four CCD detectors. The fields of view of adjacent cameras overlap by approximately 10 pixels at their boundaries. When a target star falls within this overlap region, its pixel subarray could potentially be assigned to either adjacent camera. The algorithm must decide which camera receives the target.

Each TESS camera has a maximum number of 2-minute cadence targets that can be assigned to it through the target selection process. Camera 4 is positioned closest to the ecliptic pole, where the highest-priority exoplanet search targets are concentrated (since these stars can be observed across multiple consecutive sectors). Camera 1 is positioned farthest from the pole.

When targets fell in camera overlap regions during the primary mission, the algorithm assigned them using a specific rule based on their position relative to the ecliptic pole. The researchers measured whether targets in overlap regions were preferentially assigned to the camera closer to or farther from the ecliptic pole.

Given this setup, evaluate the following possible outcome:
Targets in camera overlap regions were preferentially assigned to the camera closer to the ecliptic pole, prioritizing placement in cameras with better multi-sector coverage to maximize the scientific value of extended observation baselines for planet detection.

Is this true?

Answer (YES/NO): NO